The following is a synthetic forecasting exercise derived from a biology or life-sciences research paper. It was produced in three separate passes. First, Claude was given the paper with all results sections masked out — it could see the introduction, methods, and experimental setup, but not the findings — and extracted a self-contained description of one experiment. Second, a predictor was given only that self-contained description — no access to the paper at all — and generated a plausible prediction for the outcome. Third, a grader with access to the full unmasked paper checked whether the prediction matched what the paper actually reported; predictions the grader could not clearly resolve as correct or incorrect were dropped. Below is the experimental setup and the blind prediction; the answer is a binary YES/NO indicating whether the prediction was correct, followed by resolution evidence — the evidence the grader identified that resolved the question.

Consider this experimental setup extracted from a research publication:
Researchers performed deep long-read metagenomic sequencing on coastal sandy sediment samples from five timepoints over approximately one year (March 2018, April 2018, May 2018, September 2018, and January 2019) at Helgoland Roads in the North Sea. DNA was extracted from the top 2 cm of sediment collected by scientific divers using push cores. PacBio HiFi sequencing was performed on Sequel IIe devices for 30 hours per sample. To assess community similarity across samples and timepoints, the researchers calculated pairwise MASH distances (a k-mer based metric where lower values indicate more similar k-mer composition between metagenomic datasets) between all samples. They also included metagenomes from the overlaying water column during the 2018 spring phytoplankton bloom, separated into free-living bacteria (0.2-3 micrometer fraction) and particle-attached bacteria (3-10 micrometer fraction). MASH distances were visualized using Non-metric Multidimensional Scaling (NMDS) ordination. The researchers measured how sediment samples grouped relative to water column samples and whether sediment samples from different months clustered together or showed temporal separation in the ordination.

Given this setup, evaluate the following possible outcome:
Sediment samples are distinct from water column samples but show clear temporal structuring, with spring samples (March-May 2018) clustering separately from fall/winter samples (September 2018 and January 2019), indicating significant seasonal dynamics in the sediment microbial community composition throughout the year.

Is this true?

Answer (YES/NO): NO